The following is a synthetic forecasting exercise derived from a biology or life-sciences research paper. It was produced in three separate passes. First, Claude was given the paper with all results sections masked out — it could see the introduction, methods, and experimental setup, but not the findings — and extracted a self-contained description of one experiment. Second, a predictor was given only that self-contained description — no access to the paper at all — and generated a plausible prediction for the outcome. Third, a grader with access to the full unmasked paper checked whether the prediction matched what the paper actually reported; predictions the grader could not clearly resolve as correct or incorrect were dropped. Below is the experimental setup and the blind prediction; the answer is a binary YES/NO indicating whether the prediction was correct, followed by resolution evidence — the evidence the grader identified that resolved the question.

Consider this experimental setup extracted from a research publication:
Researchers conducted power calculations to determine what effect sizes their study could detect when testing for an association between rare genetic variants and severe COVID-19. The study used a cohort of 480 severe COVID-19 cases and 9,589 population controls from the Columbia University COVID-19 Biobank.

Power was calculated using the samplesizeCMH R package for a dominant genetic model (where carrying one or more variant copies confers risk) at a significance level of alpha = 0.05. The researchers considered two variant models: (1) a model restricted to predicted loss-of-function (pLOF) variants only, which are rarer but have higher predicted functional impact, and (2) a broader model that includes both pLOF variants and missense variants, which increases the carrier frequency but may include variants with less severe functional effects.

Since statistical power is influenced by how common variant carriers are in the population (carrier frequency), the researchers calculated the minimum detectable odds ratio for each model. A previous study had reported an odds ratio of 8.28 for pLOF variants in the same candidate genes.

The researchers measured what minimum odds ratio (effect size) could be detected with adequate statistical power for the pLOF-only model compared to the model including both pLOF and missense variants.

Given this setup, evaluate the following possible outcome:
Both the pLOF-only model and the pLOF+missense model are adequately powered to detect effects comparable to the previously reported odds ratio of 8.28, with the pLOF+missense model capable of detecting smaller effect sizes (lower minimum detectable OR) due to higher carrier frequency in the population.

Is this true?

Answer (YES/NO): YES